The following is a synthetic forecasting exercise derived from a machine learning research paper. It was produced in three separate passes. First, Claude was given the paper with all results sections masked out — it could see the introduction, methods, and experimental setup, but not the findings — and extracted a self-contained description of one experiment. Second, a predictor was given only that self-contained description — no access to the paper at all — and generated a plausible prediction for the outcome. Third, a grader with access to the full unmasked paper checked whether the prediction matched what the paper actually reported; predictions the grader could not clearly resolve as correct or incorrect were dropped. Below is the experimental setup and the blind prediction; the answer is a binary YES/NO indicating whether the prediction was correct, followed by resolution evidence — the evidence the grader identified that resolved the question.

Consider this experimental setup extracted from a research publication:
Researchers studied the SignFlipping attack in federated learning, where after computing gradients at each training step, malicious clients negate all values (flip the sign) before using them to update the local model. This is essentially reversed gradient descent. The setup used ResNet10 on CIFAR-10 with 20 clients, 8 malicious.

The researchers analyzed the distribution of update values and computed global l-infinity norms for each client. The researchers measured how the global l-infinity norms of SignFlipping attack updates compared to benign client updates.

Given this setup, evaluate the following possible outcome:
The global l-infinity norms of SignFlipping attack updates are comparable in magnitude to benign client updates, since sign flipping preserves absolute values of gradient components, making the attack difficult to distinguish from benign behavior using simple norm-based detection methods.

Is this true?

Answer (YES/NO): NO